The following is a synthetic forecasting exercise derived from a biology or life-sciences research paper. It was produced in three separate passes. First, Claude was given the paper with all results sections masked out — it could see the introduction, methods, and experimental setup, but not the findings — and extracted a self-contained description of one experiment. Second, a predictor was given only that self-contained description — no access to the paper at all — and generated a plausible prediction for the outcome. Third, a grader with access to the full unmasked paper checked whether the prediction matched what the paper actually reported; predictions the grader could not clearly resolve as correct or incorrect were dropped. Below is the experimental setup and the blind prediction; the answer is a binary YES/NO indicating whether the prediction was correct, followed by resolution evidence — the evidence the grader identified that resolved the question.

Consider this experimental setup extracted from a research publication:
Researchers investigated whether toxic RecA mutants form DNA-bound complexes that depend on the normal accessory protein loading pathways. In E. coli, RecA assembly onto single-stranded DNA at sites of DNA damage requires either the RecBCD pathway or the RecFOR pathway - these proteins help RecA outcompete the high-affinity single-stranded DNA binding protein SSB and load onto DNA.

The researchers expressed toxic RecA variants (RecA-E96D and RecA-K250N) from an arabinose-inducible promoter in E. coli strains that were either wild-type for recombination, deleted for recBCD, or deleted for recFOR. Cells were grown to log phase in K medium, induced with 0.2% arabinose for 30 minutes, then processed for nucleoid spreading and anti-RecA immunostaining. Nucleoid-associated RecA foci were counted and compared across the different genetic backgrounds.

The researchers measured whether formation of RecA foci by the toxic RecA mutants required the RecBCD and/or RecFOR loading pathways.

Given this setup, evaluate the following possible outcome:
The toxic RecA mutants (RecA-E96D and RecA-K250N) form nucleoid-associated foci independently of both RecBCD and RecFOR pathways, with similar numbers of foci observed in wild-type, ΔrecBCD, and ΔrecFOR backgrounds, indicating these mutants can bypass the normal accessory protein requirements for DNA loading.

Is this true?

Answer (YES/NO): YES